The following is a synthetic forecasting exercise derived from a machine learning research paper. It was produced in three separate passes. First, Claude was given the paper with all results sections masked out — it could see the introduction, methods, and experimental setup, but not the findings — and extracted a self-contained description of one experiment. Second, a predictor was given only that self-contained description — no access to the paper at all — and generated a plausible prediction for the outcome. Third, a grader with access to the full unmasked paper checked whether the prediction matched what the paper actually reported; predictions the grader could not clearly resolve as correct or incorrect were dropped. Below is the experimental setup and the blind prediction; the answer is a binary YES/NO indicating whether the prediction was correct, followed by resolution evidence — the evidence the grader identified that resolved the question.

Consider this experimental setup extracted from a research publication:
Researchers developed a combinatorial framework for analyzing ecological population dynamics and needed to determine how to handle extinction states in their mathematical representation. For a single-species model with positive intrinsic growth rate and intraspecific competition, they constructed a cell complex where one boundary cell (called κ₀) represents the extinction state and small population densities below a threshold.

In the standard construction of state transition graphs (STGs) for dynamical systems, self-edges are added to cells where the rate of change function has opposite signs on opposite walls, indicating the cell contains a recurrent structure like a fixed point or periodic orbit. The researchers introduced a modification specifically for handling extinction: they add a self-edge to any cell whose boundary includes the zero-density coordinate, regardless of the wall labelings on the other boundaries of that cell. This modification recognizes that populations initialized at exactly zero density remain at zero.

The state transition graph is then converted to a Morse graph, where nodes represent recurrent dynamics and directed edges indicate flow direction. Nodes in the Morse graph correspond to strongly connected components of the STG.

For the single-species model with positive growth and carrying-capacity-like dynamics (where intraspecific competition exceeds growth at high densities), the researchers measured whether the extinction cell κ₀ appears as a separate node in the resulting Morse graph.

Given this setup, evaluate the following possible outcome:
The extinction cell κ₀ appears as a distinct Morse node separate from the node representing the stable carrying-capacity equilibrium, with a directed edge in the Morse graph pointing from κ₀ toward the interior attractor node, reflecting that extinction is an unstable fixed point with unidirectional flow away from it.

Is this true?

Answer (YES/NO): YES